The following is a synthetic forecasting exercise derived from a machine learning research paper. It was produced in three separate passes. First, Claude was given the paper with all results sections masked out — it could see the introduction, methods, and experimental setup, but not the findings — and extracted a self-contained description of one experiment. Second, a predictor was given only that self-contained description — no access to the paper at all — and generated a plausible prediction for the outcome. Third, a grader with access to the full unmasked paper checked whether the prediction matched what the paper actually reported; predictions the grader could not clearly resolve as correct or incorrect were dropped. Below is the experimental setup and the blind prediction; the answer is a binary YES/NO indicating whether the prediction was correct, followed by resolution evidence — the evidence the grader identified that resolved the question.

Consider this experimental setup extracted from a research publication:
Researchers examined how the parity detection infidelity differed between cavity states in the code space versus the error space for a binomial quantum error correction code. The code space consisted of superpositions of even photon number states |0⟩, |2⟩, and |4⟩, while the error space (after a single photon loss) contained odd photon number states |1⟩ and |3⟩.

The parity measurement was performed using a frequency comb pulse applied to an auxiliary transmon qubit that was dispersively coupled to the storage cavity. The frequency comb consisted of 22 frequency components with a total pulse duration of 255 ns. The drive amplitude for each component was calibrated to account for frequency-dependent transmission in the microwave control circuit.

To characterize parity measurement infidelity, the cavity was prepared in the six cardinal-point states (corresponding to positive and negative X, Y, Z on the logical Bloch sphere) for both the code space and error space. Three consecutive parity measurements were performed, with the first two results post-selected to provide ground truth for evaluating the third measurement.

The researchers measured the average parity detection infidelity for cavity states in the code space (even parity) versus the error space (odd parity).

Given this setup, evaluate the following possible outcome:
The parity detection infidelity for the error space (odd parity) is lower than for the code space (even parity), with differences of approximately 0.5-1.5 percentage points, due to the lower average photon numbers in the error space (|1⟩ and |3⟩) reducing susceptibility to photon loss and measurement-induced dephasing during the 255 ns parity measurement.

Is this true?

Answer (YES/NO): NO